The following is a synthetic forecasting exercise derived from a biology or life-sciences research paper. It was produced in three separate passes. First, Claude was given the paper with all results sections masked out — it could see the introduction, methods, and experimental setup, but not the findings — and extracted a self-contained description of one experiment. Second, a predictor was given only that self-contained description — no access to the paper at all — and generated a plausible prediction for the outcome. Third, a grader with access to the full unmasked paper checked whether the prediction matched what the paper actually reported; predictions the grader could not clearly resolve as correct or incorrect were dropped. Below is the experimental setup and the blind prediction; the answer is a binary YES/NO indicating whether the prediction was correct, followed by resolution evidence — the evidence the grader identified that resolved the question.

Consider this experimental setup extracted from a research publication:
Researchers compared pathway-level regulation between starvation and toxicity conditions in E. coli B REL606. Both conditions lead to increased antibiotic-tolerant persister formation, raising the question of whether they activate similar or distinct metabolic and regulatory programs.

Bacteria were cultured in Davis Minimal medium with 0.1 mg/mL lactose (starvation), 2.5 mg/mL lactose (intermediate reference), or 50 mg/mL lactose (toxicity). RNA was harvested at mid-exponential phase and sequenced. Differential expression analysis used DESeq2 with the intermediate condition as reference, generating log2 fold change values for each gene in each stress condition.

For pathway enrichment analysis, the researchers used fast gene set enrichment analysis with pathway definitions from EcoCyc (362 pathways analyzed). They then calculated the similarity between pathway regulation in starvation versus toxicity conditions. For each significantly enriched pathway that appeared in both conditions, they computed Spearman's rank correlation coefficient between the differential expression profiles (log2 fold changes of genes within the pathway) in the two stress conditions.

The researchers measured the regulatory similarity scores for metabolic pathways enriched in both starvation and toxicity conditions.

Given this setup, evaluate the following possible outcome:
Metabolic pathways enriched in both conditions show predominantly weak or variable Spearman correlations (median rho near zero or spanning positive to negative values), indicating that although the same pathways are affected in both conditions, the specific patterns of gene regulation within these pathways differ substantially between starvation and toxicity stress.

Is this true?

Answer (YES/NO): NO